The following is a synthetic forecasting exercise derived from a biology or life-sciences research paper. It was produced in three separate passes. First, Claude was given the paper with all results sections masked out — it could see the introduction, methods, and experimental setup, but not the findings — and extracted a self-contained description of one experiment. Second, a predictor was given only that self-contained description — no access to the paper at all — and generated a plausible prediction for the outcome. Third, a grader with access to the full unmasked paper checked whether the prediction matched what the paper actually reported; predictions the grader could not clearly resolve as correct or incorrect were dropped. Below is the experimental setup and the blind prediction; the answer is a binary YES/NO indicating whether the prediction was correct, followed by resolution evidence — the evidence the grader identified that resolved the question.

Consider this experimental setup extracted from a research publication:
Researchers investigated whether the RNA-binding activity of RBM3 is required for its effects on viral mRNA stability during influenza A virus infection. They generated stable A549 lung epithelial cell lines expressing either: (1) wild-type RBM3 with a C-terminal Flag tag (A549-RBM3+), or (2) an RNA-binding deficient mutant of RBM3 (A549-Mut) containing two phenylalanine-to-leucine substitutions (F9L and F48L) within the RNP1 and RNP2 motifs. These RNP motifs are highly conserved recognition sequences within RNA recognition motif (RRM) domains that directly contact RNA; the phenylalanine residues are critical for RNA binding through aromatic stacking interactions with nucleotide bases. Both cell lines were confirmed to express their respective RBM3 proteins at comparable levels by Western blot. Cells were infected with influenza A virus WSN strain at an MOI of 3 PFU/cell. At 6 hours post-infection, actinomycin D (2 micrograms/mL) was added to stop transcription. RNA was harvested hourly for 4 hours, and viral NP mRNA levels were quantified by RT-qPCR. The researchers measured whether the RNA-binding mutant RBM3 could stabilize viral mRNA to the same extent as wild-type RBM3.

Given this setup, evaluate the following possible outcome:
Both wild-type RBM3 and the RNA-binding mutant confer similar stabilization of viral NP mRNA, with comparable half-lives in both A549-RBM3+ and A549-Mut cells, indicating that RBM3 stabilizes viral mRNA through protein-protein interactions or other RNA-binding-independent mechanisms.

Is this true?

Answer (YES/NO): NO